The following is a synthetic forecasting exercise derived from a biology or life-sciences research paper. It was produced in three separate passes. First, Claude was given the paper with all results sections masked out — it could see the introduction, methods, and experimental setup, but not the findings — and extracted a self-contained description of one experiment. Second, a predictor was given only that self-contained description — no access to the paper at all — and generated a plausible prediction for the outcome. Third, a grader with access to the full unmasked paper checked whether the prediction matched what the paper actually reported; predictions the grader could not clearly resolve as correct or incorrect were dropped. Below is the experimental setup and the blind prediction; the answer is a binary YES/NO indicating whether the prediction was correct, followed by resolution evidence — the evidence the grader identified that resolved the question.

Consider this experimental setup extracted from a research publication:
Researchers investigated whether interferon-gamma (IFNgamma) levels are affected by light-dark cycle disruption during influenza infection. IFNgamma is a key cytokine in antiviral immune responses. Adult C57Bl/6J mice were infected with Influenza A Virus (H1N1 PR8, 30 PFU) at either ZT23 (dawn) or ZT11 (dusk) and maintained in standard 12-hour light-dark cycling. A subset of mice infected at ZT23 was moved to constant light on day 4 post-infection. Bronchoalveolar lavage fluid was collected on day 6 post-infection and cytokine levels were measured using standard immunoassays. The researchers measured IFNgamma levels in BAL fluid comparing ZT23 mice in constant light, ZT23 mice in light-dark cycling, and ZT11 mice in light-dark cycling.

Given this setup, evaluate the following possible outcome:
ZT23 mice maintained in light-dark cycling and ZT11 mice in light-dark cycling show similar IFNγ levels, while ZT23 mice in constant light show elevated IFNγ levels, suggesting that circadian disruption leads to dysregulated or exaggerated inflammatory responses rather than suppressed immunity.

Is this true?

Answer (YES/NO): NO